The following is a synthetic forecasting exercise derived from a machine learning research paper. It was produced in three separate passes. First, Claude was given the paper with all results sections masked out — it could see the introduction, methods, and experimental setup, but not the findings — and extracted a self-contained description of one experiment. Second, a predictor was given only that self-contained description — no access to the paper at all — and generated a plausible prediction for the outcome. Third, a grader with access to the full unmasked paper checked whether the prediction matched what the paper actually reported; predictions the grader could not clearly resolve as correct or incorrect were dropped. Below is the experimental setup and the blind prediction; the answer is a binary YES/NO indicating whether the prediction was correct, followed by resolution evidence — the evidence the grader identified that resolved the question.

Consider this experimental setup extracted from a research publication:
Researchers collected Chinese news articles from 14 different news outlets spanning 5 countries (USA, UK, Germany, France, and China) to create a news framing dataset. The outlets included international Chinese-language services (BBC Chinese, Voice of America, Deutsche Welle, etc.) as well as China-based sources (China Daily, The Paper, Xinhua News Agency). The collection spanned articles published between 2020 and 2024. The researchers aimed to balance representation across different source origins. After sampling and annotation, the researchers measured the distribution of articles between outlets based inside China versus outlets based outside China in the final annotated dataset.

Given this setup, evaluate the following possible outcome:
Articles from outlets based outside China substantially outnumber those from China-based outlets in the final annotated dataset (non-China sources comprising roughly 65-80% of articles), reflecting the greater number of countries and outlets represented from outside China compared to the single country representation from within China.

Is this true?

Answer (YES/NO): NO